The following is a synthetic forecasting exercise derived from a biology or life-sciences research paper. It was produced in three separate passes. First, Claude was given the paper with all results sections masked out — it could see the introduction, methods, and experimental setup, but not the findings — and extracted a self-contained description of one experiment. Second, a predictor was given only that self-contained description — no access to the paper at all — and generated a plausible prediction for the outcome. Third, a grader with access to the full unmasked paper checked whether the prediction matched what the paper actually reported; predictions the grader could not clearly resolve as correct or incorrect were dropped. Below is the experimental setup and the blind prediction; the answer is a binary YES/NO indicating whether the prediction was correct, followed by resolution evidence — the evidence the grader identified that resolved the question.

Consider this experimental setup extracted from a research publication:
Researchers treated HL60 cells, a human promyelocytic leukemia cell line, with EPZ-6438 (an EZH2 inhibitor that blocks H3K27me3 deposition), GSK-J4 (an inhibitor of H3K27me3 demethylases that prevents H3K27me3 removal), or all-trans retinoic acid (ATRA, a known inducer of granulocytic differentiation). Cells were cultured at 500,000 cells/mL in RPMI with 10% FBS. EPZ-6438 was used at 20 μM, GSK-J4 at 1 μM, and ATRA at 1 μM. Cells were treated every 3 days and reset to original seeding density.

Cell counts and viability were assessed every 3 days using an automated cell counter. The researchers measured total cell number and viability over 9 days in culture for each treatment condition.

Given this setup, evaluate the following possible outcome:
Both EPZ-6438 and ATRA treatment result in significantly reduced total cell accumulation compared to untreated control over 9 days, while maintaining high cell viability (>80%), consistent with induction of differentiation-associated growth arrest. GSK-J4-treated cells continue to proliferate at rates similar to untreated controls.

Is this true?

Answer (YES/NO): NO